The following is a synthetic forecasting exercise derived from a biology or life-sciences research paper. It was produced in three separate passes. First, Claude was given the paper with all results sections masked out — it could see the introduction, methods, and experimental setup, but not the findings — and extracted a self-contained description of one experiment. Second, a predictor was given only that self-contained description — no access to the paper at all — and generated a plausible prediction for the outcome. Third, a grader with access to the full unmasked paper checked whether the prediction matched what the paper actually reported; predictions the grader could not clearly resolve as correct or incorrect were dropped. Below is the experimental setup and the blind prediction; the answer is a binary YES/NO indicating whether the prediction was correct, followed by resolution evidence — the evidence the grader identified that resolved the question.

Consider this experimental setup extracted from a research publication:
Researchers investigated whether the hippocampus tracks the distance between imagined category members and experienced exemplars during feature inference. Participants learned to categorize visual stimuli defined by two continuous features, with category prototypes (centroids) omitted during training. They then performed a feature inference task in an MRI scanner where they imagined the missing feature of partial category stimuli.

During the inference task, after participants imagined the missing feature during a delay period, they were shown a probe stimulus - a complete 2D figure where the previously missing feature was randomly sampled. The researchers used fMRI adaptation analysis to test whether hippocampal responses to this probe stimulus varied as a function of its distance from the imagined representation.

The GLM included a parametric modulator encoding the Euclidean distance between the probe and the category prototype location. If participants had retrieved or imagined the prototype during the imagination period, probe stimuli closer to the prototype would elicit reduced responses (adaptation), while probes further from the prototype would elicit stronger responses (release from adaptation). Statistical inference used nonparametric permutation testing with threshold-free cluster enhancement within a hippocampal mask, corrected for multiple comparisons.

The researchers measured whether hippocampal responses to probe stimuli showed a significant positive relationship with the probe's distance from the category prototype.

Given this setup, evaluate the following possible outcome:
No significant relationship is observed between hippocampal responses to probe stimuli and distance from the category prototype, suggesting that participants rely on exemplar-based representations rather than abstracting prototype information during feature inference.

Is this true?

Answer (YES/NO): NO